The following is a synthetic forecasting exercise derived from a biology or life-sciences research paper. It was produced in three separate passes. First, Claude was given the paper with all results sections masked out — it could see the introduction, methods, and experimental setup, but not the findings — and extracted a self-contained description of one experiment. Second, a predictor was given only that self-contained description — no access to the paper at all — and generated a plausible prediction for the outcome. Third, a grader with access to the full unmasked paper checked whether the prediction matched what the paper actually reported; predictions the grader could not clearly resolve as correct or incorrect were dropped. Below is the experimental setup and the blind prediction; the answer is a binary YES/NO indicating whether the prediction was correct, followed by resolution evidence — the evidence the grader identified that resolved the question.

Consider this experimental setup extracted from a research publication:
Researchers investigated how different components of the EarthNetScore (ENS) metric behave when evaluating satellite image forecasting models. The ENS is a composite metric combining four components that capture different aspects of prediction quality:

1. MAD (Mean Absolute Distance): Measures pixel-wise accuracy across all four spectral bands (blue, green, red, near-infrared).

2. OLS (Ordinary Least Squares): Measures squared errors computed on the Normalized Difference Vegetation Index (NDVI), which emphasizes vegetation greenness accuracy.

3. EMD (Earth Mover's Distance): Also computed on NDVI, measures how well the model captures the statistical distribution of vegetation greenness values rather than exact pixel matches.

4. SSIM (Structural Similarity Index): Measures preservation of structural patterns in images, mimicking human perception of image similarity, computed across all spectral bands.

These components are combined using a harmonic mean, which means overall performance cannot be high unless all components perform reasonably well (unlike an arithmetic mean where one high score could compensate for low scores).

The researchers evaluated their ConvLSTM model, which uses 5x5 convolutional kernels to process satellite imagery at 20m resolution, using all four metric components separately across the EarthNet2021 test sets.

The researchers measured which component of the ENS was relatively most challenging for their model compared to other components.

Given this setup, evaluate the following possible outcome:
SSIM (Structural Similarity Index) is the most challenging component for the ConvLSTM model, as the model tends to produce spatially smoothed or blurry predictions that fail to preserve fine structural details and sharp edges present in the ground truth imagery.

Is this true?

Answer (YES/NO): NO